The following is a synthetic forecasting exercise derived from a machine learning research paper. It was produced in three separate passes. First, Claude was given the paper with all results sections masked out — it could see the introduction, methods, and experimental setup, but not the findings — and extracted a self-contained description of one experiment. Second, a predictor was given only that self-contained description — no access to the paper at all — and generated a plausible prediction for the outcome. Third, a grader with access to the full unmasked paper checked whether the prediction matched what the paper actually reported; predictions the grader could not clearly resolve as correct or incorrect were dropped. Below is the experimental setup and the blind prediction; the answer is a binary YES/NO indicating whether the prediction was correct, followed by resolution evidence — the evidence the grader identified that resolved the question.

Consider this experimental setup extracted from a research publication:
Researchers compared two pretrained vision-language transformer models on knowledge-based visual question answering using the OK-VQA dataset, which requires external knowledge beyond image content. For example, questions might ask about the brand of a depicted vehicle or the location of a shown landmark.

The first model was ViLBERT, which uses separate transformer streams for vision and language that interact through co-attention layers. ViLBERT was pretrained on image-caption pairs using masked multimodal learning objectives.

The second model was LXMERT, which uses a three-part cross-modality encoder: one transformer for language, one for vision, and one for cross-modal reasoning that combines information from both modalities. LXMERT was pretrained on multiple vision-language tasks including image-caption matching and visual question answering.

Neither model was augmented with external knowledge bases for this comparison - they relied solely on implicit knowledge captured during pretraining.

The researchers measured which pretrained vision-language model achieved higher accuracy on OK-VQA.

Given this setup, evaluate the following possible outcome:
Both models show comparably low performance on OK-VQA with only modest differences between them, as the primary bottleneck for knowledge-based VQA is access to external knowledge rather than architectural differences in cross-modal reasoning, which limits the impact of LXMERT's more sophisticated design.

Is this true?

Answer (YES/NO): YES